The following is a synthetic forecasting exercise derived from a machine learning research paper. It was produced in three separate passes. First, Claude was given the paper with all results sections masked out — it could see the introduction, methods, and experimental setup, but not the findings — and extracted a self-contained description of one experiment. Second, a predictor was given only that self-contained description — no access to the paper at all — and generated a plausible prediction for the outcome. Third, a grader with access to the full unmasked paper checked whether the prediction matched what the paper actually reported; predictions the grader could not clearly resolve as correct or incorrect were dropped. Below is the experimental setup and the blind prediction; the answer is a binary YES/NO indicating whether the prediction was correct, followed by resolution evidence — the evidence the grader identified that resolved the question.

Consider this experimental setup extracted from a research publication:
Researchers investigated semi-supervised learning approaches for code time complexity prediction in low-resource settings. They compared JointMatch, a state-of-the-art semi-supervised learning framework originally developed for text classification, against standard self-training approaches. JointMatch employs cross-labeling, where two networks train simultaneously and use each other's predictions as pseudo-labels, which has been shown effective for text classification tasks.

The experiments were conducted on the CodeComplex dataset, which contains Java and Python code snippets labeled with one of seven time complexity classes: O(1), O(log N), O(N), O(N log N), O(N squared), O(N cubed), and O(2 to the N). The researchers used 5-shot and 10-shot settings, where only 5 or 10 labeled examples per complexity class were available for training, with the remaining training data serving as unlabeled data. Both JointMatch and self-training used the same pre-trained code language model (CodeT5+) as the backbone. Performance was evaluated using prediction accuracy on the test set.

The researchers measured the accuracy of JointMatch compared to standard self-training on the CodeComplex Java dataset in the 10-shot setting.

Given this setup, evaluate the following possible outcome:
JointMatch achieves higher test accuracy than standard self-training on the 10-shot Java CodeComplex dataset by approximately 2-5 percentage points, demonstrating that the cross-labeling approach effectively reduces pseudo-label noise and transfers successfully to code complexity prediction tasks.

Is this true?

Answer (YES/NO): NO